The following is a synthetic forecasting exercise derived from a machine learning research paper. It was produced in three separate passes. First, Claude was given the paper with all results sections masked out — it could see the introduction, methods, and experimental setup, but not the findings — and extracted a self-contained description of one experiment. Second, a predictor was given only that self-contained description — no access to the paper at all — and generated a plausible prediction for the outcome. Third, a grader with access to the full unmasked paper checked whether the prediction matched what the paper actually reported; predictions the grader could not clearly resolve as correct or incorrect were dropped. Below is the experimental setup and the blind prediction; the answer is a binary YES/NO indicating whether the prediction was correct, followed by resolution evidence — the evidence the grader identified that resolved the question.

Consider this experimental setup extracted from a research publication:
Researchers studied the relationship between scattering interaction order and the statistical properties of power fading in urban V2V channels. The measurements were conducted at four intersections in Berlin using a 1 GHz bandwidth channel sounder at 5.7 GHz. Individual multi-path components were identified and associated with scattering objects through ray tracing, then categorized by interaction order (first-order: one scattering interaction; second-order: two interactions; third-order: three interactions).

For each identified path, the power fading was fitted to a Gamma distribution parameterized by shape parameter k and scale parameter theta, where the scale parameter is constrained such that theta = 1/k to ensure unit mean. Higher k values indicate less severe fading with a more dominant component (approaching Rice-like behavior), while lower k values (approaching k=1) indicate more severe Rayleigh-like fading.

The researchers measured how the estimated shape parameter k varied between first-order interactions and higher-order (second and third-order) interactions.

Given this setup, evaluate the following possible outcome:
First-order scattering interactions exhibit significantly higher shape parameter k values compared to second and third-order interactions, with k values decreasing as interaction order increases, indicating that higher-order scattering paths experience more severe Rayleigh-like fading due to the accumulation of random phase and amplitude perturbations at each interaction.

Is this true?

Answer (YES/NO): YES